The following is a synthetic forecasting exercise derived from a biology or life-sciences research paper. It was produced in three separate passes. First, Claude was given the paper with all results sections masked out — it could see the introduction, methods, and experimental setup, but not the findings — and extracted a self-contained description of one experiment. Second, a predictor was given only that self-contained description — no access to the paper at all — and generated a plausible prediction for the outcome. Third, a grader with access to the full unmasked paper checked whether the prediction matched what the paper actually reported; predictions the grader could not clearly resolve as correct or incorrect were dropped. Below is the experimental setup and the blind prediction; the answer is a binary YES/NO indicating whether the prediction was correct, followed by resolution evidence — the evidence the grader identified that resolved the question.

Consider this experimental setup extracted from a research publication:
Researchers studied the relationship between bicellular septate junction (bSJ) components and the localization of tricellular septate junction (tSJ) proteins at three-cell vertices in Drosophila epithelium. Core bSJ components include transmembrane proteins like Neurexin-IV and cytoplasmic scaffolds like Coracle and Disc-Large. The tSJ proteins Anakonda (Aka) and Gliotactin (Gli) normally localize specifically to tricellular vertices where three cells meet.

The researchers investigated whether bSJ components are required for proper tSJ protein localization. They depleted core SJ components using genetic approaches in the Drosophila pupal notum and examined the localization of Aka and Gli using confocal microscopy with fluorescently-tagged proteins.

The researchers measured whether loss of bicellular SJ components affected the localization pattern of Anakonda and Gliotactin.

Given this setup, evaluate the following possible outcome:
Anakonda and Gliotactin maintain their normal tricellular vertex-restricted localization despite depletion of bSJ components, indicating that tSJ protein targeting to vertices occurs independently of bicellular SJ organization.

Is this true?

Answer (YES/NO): NO